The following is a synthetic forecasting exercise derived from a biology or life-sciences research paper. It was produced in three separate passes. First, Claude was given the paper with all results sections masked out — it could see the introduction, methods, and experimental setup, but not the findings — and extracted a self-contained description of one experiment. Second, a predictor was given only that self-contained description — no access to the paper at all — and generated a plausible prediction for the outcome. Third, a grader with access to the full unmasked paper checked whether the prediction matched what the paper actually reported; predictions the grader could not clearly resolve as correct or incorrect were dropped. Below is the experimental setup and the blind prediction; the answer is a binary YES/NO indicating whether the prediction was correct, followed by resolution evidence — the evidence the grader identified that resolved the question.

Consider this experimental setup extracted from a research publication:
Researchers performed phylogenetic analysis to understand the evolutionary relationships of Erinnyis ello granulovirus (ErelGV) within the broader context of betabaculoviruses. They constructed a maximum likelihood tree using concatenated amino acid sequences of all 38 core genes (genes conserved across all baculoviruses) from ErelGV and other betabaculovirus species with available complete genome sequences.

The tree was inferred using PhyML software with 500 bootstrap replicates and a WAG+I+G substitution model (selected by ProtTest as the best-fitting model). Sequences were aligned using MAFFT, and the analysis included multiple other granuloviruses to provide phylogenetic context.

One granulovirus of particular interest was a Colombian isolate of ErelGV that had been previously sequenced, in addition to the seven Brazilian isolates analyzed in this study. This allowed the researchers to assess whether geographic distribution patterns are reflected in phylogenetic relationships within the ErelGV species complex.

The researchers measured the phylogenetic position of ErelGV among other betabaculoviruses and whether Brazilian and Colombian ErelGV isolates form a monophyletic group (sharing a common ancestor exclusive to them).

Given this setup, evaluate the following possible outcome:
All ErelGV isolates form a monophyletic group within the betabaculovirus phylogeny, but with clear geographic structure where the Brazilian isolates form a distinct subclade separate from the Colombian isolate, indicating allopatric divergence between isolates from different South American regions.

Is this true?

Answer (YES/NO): NO